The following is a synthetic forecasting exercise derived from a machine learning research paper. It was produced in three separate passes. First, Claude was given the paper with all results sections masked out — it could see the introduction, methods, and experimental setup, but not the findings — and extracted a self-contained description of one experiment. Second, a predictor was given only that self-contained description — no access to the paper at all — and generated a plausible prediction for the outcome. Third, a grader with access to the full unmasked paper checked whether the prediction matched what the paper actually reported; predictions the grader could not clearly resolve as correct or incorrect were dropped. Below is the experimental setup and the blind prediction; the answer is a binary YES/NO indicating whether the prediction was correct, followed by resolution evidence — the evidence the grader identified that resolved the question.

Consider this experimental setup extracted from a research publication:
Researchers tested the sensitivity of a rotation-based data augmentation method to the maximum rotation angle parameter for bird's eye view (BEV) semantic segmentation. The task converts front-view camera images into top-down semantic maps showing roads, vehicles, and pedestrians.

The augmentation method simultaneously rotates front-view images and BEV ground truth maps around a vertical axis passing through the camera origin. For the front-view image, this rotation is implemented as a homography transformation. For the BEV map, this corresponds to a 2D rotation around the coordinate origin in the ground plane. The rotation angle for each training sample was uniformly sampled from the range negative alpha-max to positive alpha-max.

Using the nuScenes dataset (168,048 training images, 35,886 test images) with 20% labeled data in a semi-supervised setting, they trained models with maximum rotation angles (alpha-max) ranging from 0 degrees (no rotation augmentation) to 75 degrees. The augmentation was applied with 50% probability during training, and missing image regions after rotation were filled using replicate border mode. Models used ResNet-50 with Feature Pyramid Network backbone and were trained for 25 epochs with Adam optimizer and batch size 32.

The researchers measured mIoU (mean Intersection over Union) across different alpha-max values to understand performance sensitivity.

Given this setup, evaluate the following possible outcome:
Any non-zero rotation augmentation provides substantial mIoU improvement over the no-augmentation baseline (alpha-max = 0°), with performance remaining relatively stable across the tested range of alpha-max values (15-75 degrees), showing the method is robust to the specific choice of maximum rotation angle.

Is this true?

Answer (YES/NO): NO